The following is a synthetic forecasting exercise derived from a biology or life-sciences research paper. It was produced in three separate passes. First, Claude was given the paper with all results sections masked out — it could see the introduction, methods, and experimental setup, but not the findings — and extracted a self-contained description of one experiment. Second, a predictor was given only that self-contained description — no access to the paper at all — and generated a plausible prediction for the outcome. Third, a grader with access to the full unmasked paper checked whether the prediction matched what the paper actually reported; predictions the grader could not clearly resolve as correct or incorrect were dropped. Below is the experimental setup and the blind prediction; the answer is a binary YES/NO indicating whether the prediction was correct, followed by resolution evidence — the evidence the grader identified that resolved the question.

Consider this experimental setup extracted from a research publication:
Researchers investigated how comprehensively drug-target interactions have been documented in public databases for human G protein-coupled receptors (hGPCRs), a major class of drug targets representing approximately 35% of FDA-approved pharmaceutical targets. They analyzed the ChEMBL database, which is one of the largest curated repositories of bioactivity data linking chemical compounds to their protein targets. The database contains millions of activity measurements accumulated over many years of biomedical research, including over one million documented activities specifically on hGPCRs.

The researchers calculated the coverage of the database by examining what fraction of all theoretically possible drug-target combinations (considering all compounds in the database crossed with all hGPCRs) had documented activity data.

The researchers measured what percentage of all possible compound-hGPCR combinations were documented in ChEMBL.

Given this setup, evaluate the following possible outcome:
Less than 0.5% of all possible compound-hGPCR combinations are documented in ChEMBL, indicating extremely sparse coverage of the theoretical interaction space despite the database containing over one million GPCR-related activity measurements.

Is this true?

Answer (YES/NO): NO